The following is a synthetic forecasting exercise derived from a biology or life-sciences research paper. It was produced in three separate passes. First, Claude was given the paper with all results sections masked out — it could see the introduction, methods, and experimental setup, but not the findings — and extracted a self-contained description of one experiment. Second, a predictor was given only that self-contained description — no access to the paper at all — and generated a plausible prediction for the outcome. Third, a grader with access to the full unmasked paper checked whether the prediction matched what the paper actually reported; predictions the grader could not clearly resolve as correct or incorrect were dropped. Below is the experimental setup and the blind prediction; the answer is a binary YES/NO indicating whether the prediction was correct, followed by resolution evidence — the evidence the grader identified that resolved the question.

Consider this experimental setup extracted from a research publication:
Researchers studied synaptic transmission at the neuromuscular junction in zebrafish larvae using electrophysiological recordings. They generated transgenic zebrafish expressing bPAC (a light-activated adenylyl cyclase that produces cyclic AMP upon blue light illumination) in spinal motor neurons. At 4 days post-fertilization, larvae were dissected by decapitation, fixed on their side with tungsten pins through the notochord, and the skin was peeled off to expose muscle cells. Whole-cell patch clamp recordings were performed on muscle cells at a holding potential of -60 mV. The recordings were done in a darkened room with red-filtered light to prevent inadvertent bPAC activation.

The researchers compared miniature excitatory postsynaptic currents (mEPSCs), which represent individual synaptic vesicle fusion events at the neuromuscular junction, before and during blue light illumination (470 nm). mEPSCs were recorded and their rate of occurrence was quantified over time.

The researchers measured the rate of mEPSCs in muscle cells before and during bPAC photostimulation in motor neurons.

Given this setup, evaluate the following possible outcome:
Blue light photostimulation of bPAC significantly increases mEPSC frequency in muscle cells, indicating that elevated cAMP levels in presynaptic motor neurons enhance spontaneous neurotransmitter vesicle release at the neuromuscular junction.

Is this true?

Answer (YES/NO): YES